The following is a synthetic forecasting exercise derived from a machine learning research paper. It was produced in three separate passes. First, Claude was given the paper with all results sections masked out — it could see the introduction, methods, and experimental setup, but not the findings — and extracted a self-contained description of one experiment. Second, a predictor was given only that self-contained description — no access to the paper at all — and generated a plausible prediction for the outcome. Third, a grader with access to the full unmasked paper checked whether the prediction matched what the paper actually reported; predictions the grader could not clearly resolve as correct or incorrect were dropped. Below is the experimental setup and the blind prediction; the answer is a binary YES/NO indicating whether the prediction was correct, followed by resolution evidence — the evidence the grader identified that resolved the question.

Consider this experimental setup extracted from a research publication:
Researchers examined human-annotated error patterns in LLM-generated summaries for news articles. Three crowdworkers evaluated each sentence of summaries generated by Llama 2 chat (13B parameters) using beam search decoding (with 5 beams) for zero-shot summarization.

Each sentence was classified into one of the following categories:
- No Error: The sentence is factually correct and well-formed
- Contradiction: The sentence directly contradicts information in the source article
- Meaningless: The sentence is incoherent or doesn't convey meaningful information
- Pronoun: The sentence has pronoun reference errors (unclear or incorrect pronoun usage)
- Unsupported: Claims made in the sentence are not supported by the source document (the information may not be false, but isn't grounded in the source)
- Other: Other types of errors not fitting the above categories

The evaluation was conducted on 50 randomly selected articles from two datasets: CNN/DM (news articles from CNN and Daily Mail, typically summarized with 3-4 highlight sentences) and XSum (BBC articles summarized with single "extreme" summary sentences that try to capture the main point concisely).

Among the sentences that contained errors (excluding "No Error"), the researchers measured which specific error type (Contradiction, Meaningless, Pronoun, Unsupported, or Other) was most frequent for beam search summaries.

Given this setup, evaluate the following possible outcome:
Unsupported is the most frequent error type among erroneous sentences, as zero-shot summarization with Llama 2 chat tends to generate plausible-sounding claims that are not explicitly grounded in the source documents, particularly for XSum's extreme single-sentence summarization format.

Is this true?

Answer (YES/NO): NO